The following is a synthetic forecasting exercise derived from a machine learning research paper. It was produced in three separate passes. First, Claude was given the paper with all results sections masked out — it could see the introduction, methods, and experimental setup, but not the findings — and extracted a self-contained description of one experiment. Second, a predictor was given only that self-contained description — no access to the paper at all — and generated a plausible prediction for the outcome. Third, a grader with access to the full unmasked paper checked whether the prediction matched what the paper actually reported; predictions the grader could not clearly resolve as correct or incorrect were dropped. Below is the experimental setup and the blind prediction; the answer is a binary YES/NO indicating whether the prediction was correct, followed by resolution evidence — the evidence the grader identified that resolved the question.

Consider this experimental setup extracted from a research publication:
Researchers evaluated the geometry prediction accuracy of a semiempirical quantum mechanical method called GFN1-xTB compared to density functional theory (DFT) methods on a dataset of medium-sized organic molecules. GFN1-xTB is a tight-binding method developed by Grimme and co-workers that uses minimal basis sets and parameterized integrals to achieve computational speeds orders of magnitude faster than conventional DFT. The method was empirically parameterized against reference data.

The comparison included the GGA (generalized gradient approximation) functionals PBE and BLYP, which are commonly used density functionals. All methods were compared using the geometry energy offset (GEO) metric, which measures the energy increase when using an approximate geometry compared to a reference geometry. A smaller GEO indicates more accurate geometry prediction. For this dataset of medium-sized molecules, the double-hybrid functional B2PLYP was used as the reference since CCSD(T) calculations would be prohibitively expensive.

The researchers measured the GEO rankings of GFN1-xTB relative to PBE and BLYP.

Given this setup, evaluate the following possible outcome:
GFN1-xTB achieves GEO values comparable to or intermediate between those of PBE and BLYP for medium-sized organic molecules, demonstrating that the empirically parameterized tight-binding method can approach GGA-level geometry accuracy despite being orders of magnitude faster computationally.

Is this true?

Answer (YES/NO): YES